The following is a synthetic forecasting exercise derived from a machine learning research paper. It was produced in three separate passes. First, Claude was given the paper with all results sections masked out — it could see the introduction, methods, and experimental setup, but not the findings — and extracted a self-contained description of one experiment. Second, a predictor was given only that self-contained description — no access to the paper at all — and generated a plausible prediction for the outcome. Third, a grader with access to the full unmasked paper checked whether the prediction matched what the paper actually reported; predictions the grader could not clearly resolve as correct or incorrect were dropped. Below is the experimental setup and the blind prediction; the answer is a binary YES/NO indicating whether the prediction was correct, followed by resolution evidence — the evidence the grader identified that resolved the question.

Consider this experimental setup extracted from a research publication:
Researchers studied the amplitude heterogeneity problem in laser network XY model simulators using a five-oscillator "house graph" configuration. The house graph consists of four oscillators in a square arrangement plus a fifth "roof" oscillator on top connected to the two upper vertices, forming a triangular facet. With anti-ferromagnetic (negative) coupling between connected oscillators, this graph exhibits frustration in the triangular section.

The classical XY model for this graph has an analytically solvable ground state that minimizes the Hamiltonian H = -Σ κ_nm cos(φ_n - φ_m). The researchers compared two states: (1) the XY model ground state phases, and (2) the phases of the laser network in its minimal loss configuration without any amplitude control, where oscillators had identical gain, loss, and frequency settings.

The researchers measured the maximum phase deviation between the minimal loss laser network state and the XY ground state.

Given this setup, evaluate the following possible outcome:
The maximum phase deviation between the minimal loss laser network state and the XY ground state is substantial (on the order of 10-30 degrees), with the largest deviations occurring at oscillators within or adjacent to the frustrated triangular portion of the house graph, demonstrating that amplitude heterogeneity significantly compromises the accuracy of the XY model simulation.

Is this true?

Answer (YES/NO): NO